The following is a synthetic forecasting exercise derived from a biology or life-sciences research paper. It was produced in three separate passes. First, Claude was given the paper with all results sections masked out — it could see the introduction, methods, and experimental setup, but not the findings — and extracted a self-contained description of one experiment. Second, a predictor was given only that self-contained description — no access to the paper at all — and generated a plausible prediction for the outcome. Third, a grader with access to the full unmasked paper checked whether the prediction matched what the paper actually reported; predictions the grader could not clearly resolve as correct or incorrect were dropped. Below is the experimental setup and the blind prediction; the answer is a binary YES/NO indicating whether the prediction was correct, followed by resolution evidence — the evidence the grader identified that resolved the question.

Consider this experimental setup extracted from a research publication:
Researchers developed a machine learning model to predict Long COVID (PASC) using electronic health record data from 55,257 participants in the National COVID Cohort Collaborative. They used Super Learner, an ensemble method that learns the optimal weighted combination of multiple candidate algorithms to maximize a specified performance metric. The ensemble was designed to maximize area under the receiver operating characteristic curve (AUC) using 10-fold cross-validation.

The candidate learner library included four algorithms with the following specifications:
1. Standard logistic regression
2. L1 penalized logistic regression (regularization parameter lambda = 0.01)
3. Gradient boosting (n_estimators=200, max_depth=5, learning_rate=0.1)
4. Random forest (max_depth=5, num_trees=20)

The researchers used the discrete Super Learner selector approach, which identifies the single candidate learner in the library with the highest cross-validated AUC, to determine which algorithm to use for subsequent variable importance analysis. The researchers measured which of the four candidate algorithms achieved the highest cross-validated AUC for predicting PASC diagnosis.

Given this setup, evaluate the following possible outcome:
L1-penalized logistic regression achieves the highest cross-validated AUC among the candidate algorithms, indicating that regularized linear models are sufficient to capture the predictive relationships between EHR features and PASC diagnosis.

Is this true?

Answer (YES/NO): NO